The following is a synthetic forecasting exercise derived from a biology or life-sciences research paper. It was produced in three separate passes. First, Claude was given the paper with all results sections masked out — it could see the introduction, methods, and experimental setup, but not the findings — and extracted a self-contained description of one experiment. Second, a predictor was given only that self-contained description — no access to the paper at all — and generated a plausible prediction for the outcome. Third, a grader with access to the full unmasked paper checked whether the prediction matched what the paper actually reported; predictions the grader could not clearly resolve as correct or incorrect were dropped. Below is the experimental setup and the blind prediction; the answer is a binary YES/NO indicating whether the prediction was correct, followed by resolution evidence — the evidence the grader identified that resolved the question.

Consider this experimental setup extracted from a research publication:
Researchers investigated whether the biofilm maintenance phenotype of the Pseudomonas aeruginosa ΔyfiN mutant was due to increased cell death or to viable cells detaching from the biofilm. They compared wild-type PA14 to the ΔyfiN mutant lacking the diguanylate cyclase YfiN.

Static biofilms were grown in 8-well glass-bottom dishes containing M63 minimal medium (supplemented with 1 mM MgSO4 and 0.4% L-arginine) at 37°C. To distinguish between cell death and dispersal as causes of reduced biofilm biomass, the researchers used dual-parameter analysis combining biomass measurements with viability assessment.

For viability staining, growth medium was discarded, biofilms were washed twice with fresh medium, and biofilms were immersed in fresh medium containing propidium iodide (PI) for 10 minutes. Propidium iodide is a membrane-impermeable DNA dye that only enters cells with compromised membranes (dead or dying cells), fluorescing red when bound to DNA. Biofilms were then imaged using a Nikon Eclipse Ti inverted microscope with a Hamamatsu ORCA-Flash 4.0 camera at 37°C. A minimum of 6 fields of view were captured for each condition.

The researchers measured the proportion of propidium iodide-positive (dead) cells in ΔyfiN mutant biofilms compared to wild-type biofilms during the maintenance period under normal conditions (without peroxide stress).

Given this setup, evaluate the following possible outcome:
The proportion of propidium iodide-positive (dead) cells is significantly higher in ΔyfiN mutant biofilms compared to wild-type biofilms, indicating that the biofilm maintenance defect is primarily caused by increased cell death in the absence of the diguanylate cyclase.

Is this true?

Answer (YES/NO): NO